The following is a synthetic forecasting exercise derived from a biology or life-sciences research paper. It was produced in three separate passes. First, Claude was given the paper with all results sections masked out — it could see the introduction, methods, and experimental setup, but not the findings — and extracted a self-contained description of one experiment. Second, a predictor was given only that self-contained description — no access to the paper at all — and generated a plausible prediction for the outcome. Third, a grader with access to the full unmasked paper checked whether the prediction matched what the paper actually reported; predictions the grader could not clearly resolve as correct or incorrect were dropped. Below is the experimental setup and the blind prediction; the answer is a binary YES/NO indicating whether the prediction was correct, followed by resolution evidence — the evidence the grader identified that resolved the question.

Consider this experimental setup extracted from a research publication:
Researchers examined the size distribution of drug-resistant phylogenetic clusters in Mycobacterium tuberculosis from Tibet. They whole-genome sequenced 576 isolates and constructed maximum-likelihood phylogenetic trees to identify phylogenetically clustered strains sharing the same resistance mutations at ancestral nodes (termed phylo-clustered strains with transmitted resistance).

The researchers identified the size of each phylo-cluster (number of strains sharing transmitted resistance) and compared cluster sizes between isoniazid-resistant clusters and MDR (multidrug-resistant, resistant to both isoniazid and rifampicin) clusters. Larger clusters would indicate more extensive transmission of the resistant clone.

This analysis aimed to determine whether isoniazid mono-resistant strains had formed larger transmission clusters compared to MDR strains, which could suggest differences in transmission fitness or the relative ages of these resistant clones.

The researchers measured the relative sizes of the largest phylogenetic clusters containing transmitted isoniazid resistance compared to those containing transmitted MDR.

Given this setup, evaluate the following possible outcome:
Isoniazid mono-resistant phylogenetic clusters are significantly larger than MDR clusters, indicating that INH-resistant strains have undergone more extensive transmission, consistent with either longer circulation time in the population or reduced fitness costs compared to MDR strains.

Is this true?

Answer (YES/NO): YES